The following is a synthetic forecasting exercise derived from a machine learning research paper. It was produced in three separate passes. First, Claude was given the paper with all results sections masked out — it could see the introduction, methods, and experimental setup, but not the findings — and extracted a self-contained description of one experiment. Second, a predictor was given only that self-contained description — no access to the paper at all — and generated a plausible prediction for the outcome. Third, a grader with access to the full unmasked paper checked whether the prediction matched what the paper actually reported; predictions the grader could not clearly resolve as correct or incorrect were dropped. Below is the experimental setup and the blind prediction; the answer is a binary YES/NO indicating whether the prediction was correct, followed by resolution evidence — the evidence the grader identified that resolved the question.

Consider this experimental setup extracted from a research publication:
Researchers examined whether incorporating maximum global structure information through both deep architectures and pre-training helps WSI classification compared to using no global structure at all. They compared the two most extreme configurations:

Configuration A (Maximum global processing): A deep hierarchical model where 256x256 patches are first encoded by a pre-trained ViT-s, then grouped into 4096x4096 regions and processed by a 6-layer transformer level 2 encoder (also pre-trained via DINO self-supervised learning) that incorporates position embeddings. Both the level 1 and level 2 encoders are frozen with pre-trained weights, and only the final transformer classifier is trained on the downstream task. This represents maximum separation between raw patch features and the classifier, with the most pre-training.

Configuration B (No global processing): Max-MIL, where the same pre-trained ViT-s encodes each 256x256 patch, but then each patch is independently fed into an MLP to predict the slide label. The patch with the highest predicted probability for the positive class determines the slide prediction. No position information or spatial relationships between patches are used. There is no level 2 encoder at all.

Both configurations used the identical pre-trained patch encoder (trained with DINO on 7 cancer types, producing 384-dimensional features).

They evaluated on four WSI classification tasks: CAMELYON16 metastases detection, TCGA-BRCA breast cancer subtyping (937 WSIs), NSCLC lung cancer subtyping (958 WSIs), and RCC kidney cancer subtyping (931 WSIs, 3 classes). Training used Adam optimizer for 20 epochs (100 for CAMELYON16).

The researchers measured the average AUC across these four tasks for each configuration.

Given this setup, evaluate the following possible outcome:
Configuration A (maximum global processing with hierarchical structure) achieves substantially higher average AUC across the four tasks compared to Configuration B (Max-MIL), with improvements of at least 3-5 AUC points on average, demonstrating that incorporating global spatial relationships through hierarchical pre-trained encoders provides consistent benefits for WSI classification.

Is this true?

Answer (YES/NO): NO